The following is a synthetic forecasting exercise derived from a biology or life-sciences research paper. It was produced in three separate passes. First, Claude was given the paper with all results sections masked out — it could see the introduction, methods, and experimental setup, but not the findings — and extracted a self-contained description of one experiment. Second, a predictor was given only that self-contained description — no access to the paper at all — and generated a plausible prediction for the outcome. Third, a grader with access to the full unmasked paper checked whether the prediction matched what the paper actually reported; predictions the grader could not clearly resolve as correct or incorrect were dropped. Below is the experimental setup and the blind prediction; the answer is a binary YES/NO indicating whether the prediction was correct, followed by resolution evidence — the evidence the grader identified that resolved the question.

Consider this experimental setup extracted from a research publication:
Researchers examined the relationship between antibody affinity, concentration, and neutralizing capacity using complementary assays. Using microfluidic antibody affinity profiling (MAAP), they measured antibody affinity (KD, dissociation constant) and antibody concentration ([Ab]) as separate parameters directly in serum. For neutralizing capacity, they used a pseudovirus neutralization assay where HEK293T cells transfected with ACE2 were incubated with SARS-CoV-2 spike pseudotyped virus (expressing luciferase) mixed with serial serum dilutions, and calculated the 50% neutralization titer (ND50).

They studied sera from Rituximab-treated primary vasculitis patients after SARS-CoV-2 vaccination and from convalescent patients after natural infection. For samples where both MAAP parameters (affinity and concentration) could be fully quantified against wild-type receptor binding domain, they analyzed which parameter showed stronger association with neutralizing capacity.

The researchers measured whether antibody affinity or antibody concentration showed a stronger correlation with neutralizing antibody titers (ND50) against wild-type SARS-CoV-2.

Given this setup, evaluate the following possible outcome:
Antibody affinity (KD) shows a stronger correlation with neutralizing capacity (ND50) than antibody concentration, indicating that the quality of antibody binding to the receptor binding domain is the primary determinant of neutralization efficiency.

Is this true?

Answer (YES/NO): NO